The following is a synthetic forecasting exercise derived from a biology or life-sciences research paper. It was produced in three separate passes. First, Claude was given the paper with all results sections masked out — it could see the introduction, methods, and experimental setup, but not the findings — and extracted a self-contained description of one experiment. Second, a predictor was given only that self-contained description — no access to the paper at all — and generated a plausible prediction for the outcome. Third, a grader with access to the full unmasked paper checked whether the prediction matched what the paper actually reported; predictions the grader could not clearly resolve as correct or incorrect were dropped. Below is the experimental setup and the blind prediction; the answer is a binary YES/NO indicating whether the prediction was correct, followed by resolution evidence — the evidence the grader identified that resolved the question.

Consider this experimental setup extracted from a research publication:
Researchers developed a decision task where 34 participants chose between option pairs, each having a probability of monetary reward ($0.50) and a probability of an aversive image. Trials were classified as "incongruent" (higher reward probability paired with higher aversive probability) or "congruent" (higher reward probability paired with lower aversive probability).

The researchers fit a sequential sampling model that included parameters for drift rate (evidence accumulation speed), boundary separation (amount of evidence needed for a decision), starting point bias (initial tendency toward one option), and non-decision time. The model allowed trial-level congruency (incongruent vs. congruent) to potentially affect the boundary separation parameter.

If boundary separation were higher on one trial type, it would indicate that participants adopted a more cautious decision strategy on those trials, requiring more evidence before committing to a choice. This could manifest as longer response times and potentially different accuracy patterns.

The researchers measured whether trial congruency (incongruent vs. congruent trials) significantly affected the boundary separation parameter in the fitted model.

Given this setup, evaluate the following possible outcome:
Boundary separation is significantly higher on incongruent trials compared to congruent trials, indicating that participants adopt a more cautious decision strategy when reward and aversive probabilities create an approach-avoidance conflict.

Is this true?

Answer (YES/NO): NO